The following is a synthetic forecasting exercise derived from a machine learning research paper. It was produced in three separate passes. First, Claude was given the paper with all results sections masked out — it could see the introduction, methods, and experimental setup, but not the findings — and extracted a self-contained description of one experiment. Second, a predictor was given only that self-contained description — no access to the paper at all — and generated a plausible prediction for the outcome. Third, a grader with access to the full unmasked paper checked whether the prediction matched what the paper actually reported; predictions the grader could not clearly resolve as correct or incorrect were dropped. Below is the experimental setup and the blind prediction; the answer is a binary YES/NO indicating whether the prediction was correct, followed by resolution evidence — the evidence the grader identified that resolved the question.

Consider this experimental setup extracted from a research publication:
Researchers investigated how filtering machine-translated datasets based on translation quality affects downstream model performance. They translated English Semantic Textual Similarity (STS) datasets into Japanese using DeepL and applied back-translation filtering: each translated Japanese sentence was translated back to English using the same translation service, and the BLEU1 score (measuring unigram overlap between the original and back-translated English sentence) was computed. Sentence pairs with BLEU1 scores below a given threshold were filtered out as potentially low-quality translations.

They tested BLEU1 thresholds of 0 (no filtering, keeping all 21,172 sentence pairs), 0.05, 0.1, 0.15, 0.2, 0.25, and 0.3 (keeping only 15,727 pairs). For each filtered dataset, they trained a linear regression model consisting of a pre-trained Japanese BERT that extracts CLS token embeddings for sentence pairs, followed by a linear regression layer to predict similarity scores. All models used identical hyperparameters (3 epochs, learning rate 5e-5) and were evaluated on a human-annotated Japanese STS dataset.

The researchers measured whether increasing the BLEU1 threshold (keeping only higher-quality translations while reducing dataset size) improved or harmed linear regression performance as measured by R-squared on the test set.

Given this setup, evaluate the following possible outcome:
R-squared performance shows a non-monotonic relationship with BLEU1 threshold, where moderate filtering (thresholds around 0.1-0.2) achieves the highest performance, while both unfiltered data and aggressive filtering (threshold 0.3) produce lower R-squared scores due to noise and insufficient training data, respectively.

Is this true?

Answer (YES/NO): NO